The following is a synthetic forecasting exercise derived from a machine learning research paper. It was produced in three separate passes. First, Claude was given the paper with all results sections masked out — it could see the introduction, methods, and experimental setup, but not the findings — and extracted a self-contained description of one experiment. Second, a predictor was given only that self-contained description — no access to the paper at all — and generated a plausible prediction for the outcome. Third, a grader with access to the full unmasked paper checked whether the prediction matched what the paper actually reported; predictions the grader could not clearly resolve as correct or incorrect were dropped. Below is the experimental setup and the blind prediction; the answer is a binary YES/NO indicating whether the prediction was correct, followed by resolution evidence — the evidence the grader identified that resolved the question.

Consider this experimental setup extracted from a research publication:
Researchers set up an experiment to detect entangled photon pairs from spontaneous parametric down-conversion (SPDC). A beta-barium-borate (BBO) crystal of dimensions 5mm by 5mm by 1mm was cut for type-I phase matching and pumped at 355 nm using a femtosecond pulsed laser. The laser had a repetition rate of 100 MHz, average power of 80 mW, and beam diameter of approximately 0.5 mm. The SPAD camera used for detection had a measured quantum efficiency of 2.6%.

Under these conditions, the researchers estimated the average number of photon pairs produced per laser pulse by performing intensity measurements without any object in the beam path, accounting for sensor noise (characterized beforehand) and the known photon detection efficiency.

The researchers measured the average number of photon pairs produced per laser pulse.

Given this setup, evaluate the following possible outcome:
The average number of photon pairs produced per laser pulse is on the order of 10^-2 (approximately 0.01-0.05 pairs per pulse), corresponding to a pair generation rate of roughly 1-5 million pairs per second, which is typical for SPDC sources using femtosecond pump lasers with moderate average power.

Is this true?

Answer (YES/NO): NO